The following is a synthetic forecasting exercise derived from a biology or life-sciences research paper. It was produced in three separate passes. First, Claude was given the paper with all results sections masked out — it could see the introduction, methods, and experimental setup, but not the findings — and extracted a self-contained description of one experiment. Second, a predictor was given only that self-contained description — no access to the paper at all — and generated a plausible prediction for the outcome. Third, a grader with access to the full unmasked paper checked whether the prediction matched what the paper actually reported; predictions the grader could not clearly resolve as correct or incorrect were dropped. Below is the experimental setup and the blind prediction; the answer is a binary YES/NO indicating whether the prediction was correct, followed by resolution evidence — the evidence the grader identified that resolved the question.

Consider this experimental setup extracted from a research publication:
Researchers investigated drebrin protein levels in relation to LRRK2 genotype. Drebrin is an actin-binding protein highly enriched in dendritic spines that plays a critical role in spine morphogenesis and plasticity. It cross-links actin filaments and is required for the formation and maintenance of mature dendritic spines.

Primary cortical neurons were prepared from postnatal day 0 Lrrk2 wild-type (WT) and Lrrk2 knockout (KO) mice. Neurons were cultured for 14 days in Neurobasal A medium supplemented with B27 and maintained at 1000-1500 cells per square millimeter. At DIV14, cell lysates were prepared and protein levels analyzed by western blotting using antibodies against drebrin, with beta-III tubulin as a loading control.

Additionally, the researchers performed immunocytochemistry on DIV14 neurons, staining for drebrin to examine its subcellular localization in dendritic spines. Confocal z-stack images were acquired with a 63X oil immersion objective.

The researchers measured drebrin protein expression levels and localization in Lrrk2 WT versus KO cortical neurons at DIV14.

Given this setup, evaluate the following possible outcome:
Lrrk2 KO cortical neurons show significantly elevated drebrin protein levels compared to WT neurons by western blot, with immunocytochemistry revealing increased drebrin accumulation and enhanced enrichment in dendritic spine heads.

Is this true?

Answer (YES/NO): NO